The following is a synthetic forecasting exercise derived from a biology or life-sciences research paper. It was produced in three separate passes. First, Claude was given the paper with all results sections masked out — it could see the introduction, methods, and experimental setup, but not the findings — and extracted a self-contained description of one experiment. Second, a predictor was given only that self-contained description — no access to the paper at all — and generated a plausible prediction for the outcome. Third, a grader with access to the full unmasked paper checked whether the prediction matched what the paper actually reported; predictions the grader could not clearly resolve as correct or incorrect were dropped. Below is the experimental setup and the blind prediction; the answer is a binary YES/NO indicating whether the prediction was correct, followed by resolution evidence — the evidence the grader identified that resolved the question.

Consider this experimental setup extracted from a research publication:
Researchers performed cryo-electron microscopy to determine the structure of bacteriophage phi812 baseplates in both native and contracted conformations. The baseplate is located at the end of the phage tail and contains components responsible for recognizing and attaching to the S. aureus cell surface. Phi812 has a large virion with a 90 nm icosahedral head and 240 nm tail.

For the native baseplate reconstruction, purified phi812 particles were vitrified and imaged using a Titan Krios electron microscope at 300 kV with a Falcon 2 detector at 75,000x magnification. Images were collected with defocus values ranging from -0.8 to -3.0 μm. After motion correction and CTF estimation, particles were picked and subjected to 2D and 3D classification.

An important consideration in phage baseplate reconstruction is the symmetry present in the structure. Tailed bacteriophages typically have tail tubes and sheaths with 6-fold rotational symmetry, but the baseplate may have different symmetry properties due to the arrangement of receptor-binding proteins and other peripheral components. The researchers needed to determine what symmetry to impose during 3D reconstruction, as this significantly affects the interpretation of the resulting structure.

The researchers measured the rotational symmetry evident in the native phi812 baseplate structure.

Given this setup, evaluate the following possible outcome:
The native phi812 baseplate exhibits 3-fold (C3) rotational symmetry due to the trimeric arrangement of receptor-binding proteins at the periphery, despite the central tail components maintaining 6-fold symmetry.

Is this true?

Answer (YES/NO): NO